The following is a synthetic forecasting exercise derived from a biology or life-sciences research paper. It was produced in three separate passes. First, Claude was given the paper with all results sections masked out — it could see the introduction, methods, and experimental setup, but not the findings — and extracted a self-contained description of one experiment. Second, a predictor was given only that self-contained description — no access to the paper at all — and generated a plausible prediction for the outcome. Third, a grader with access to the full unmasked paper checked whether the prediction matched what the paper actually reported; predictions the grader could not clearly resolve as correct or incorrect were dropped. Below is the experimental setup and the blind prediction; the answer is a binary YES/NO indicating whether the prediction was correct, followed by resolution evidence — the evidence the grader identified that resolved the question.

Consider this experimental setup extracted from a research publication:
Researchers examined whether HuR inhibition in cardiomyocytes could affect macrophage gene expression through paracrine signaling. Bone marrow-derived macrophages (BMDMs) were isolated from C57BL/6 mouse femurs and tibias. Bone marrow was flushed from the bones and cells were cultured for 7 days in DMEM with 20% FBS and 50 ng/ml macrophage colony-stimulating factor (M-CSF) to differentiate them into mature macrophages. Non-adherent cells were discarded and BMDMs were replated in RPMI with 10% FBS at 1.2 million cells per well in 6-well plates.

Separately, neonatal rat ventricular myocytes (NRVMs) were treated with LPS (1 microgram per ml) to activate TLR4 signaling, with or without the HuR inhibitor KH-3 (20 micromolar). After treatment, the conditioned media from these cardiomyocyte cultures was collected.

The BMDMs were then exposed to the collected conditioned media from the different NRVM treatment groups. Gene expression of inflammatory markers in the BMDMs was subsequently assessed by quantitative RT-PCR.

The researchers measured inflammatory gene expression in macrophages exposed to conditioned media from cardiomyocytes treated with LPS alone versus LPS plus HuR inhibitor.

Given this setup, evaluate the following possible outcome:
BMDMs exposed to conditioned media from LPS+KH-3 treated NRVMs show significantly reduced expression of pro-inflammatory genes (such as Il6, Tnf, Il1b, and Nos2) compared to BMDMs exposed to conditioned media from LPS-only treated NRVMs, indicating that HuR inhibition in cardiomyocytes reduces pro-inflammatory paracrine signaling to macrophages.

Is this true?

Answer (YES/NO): YES